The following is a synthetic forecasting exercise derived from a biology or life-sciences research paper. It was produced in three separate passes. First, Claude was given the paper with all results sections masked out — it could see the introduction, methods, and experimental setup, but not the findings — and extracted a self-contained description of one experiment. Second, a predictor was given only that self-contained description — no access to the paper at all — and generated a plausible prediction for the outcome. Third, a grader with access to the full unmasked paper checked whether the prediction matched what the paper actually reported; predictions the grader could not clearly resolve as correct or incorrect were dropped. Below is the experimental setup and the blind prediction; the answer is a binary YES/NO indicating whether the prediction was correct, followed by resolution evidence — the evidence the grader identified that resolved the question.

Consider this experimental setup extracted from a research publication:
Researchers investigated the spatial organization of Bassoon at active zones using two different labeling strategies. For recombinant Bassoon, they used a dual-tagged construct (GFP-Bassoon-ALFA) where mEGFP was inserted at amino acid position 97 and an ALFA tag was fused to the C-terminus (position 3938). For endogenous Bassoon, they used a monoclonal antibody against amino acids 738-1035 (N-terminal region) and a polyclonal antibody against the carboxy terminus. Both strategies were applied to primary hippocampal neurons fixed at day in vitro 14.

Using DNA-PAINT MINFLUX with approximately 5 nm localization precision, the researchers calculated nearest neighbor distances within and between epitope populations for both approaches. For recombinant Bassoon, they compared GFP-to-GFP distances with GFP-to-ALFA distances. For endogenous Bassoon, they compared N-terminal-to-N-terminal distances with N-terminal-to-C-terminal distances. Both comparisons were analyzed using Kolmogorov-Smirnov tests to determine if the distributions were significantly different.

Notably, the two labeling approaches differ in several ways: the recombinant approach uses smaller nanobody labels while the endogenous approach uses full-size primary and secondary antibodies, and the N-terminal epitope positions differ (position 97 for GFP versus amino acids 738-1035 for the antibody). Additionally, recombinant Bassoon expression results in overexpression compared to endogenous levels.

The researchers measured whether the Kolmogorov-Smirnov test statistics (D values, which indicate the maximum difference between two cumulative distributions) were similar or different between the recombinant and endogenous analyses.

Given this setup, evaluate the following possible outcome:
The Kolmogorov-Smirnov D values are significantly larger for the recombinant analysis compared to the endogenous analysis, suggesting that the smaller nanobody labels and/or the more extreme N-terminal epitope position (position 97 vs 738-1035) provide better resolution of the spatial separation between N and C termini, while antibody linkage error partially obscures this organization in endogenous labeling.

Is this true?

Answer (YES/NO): NO